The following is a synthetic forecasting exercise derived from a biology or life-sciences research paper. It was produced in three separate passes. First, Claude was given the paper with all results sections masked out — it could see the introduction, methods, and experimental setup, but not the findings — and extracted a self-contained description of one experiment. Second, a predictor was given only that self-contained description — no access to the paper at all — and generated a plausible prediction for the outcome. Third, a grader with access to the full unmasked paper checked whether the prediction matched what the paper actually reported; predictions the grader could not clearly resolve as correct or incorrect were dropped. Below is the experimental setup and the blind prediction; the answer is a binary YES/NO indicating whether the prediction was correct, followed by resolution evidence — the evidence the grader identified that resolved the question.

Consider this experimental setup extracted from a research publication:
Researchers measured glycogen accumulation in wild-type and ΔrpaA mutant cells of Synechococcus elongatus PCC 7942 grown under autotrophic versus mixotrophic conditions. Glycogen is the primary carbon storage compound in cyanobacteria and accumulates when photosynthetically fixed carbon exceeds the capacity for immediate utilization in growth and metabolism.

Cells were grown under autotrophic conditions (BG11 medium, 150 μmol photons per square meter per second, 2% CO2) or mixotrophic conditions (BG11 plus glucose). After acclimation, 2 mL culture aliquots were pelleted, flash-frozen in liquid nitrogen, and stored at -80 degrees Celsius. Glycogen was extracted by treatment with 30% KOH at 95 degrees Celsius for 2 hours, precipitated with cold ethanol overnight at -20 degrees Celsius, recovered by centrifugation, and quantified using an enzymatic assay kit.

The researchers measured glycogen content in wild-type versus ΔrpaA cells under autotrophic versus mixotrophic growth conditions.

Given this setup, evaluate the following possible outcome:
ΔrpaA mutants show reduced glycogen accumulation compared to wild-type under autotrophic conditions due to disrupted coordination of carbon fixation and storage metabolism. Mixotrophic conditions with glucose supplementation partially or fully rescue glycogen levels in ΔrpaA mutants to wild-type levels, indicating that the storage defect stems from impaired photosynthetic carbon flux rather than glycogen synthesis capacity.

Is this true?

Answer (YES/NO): NO